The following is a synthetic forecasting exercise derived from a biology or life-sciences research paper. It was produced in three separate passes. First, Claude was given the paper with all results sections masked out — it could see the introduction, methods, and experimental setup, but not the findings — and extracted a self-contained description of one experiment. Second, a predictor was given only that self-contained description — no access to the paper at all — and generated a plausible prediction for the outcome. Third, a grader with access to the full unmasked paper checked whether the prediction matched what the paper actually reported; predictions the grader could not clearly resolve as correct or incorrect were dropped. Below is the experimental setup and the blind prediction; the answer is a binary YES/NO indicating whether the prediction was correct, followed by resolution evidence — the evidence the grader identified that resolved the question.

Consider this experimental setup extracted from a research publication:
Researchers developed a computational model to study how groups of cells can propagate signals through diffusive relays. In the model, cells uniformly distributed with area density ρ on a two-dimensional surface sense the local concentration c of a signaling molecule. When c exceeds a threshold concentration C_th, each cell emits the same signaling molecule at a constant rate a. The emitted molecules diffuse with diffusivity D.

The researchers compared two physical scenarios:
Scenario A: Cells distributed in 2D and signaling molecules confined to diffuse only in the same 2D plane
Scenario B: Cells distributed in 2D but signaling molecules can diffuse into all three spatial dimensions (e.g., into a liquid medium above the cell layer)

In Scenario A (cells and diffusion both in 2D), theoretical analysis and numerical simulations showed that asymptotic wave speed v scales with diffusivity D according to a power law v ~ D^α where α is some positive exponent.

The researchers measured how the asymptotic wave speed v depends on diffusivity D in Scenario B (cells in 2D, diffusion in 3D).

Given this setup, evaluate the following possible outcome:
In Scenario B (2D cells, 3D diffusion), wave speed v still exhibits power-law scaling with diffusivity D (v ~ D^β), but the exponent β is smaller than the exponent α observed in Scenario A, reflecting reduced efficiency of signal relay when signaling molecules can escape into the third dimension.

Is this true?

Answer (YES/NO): NO